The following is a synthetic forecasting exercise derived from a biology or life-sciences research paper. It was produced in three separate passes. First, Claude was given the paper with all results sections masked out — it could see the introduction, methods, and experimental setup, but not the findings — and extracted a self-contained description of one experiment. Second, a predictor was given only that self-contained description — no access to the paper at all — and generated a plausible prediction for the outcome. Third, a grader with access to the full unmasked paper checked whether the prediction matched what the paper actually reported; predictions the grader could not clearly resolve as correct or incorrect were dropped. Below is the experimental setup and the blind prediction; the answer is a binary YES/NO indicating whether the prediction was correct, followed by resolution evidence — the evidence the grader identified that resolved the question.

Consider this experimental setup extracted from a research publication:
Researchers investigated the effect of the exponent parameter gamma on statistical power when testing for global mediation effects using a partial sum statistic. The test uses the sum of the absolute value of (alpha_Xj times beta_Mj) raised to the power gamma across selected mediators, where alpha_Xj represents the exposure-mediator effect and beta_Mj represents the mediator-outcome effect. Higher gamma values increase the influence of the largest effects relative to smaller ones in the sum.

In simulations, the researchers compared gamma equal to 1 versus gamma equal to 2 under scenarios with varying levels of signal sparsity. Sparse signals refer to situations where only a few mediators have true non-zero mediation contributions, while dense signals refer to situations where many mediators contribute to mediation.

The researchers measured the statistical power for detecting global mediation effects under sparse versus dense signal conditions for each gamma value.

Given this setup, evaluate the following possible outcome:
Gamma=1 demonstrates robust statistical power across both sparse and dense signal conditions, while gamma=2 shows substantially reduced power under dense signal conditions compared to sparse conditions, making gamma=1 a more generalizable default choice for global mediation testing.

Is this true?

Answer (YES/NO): NO